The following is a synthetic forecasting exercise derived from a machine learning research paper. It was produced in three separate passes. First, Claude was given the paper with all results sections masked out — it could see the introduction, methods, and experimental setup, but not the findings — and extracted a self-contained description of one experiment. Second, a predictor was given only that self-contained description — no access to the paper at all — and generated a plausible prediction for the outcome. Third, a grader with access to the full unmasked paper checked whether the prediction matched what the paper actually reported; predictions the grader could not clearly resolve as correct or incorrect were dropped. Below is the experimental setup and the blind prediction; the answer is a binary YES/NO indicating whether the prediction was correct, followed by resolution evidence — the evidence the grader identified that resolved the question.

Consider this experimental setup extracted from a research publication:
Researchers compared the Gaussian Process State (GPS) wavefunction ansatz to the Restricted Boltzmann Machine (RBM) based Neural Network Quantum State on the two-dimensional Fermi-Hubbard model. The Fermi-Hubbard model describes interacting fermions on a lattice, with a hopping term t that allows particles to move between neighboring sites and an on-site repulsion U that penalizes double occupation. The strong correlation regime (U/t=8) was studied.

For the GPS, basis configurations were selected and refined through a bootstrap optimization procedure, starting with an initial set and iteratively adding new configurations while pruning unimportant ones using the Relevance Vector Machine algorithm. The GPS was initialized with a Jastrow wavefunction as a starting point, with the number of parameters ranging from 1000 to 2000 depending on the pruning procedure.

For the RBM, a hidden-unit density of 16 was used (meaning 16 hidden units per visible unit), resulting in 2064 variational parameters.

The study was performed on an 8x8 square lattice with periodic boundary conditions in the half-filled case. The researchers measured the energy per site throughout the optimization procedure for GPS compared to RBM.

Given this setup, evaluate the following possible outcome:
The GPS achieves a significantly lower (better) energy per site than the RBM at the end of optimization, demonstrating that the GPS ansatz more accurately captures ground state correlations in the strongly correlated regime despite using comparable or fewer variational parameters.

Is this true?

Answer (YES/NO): YES